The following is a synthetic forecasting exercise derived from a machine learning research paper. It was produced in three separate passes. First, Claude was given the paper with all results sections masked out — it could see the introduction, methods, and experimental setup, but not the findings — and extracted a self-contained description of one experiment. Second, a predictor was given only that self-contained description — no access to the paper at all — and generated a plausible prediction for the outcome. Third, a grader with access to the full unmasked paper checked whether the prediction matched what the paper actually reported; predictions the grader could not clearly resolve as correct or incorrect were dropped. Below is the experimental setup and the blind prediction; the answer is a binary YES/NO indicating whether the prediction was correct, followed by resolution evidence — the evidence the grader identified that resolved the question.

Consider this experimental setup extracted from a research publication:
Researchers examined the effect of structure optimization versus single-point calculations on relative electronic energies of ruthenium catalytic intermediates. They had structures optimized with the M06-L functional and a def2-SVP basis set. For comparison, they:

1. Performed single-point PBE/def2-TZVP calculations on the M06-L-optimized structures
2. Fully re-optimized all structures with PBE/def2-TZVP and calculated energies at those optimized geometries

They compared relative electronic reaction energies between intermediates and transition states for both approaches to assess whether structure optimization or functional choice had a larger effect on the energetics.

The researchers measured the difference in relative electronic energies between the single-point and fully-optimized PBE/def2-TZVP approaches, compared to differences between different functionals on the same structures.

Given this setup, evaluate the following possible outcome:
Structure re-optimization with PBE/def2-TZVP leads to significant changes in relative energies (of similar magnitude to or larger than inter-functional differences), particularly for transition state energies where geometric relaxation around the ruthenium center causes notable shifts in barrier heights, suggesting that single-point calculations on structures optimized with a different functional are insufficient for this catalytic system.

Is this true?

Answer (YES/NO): NO